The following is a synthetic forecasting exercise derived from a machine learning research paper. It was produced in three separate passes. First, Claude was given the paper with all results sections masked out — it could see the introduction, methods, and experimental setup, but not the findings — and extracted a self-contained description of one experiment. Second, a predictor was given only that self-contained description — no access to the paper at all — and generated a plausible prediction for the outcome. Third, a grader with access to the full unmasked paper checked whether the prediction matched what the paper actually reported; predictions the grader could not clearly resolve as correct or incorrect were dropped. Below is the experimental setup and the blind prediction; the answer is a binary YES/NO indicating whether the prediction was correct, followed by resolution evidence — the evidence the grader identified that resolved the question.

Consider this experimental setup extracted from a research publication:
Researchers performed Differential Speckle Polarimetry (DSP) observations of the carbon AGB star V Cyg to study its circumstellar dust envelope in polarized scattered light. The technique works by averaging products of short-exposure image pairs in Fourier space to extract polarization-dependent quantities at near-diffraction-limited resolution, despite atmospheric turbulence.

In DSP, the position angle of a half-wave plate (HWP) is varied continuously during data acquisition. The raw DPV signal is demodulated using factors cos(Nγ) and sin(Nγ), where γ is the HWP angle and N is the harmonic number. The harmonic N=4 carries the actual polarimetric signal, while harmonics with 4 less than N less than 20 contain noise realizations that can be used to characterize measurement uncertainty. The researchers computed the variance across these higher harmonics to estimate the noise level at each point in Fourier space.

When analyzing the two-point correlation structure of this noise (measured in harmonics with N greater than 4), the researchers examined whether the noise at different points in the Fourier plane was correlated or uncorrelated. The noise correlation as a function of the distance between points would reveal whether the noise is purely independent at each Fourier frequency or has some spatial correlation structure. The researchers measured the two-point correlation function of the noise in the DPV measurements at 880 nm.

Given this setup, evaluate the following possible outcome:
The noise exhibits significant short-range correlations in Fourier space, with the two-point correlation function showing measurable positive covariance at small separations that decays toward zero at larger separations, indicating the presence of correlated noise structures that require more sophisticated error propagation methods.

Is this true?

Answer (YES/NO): YES